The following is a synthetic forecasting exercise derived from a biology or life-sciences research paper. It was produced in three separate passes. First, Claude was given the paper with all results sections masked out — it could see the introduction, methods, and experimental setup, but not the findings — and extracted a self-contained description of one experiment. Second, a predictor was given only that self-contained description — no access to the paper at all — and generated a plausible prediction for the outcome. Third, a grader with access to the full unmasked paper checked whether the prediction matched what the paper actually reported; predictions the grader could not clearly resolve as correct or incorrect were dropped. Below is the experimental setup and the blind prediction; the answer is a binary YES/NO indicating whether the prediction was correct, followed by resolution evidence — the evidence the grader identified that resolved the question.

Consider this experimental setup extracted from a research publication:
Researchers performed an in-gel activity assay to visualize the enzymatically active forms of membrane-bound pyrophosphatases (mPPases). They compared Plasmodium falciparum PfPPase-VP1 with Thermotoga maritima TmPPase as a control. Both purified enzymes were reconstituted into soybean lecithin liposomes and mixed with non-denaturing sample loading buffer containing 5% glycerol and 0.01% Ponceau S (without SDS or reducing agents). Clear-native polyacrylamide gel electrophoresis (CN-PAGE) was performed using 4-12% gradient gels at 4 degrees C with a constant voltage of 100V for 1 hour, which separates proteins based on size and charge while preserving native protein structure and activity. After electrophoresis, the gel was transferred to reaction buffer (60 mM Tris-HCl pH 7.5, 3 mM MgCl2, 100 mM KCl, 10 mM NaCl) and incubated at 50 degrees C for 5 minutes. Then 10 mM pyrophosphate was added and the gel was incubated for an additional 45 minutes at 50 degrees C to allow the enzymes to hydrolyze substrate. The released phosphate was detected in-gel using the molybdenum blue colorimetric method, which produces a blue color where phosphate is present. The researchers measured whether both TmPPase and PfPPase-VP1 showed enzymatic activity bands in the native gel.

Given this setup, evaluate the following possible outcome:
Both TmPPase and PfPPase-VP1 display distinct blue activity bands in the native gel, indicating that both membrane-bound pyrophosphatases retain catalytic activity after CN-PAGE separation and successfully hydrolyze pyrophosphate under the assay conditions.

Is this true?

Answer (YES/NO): YES